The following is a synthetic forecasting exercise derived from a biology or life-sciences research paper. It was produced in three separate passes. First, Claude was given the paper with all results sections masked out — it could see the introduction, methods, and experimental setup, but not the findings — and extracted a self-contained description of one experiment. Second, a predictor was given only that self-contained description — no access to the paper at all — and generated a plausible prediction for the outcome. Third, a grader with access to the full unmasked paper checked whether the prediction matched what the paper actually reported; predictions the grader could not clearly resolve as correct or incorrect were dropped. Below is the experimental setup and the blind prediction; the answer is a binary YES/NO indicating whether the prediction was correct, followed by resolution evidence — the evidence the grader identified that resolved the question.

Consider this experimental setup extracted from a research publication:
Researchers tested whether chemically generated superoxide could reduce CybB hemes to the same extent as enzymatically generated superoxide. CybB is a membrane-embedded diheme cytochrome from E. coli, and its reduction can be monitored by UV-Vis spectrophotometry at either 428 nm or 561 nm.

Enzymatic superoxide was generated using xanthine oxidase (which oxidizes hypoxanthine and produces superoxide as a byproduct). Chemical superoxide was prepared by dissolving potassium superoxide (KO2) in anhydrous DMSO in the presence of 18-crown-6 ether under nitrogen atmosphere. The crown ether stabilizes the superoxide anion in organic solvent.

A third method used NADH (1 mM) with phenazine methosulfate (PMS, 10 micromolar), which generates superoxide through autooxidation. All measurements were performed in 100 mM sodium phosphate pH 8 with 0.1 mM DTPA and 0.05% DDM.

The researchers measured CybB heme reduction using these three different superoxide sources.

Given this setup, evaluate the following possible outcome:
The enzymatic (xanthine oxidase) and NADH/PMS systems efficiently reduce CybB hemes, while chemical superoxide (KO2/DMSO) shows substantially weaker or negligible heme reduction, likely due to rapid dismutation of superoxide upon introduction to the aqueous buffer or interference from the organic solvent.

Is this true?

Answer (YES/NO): NO